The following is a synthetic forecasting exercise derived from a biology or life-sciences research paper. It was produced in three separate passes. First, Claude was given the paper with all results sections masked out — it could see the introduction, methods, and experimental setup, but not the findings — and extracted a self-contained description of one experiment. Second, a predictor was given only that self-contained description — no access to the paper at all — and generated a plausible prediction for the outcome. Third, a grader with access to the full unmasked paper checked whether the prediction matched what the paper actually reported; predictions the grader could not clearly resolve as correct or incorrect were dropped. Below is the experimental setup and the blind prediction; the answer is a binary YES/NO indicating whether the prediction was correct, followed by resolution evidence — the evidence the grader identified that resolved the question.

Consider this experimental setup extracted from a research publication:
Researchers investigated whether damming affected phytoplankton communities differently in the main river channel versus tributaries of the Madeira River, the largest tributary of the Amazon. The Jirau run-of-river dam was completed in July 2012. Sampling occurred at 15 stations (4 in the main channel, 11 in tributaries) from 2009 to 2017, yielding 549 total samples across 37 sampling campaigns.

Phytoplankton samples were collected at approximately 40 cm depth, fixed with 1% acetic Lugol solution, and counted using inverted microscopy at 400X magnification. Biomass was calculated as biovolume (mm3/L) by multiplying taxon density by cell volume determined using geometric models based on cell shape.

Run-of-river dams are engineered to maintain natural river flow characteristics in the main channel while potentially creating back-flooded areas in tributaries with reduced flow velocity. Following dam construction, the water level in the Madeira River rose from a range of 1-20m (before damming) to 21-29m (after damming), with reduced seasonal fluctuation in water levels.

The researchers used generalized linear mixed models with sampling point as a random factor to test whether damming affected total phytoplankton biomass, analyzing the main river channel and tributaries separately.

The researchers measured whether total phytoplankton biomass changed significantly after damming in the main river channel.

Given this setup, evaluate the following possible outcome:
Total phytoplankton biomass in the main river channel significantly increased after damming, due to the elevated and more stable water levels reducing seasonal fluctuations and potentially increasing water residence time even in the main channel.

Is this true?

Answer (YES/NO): NO